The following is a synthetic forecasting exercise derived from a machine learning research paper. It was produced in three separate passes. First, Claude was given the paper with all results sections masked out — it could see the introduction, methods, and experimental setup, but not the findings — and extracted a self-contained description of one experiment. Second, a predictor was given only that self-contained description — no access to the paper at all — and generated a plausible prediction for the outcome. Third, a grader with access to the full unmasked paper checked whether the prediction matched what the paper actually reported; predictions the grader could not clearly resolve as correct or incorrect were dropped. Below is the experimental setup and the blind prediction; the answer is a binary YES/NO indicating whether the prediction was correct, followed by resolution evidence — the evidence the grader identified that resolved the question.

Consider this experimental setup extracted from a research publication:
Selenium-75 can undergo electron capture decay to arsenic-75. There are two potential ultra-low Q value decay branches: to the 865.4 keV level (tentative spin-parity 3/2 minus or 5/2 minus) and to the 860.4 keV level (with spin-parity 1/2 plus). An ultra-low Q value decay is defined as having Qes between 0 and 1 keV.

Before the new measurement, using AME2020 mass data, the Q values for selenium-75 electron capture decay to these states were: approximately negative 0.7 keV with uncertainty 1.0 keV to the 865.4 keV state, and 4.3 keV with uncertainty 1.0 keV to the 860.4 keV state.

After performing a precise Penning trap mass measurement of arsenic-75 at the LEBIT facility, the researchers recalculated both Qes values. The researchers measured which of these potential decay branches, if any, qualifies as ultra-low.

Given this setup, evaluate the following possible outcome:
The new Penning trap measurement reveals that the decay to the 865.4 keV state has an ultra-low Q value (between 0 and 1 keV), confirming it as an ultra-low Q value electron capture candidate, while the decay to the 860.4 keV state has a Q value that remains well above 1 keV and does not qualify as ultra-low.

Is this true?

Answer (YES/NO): NO